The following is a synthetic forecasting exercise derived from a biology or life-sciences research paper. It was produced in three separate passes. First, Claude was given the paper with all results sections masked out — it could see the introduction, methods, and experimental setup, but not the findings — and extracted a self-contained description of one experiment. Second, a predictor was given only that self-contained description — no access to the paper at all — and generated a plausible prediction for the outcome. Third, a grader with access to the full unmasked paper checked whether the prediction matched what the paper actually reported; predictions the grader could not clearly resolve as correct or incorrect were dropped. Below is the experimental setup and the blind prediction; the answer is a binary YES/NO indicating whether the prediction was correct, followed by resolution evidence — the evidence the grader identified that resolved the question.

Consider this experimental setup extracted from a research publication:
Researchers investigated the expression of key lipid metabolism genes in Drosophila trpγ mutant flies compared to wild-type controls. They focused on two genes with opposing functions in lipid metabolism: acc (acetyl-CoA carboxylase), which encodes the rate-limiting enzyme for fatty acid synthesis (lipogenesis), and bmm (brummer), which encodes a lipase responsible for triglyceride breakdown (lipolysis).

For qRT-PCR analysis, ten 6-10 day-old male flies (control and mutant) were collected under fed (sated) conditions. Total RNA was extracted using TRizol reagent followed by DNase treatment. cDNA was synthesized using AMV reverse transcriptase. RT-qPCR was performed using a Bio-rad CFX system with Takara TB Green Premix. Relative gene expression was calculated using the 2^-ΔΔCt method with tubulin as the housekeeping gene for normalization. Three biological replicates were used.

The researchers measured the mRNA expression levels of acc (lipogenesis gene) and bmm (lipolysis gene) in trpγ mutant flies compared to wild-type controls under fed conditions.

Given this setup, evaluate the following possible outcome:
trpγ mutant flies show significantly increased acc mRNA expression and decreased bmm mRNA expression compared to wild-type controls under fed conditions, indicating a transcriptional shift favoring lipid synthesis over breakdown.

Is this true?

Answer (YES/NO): NO